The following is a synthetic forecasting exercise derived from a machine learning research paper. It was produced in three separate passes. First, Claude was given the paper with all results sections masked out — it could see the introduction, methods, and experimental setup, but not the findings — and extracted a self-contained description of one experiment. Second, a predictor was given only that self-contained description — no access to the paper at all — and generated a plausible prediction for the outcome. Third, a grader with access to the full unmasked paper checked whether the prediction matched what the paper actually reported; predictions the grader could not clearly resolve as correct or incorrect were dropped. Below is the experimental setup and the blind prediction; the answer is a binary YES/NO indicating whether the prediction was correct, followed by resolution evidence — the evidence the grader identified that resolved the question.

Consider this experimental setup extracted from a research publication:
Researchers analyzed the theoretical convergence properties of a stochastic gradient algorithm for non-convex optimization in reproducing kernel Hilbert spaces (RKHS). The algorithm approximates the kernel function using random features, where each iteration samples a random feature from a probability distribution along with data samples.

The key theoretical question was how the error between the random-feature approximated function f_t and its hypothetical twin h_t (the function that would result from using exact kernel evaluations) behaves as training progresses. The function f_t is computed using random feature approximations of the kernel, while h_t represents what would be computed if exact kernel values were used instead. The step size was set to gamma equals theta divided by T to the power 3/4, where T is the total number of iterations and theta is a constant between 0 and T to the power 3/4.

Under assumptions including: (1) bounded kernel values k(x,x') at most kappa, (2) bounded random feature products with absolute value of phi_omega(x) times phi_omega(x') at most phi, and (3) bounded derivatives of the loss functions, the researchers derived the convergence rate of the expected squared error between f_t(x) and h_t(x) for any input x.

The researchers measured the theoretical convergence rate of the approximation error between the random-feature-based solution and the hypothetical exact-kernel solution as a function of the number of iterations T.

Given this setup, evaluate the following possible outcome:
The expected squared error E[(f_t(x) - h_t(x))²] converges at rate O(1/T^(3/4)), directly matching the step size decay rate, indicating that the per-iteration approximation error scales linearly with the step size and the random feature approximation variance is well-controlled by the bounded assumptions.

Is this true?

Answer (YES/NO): NO